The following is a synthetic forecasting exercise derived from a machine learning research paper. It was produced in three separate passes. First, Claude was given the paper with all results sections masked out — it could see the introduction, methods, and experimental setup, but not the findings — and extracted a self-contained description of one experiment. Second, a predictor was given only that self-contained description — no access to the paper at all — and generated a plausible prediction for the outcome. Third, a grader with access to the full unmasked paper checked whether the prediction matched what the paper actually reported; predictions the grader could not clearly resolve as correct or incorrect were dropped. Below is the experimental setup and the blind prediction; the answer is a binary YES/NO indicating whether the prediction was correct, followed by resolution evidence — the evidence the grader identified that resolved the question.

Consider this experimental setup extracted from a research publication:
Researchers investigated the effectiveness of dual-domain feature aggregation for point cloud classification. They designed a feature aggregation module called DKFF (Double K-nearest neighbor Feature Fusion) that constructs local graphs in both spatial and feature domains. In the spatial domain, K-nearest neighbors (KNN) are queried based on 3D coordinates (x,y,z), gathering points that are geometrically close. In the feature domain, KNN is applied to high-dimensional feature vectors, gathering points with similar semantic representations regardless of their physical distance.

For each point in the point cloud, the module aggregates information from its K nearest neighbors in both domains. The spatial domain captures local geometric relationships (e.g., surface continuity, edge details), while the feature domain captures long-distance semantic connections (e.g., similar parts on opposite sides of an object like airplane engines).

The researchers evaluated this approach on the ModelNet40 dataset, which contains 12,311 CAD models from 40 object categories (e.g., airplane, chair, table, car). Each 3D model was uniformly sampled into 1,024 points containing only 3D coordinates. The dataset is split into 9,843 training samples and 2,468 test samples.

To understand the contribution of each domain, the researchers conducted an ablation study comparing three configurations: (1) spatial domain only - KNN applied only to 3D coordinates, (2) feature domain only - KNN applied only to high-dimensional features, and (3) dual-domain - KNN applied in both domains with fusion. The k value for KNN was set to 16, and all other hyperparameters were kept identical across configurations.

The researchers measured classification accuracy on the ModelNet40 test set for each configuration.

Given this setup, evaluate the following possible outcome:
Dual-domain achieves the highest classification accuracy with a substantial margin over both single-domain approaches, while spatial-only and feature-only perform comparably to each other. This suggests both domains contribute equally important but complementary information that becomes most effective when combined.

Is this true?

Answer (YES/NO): NO